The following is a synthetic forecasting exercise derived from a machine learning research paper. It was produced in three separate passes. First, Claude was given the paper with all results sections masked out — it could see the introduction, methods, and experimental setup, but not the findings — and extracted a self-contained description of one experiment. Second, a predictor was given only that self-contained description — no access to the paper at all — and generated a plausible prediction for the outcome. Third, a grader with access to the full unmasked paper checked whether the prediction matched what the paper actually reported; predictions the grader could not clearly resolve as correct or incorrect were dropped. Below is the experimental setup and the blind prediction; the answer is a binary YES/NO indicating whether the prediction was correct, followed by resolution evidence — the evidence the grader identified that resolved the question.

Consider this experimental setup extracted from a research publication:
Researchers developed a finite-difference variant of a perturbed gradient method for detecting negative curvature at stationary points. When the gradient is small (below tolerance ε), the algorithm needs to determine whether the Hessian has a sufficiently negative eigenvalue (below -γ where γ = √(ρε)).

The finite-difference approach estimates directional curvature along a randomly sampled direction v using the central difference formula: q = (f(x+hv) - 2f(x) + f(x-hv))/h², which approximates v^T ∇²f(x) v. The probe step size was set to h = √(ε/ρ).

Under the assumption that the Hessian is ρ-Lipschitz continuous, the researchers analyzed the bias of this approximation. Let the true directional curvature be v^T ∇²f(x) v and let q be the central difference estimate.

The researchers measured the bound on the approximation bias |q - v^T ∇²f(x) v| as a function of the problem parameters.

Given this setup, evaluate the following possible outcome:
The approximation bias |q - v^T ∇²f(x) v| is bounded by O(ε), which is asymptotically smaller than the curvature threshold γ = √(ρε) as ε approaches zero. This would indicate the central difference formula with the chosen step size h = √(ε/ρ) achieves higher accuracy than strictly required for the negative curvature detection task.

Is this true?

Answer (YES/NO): NO